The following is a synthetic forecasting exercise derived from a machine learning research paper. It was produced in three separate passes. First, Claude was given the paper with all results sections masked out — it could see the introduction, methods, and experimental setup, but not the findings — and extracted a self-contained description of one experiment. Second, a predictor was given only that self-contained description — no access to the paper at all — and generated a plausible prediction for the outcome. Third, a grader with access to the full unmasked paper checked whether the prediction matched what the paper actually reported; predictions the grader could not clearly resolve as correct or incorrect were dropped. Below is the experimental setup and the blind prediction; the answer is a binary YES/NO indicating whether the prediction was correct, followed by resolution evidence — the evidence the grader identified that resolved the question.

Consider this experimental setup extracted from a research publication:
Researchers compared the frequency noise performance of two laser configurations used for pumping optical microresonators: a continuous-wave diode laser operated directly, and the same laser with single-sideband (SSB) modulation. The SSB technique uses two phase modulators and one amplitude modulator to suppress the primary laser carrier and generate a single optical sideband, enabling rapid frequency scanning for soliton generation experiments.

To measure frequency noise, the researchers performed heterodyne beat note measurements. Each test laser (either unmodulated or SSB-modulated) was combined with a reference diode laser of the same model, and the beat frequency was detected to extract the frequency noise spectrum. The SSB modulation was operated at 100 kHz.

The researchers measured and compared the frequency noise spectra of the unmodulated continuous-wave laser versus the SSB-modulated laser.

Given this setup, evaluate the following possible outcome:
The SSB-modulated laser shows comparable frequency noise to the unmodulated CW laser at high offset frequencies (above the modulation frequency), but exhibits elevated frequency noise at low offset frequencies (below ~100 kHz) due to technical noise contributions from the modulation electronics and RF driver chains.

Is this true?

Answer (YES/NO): NO